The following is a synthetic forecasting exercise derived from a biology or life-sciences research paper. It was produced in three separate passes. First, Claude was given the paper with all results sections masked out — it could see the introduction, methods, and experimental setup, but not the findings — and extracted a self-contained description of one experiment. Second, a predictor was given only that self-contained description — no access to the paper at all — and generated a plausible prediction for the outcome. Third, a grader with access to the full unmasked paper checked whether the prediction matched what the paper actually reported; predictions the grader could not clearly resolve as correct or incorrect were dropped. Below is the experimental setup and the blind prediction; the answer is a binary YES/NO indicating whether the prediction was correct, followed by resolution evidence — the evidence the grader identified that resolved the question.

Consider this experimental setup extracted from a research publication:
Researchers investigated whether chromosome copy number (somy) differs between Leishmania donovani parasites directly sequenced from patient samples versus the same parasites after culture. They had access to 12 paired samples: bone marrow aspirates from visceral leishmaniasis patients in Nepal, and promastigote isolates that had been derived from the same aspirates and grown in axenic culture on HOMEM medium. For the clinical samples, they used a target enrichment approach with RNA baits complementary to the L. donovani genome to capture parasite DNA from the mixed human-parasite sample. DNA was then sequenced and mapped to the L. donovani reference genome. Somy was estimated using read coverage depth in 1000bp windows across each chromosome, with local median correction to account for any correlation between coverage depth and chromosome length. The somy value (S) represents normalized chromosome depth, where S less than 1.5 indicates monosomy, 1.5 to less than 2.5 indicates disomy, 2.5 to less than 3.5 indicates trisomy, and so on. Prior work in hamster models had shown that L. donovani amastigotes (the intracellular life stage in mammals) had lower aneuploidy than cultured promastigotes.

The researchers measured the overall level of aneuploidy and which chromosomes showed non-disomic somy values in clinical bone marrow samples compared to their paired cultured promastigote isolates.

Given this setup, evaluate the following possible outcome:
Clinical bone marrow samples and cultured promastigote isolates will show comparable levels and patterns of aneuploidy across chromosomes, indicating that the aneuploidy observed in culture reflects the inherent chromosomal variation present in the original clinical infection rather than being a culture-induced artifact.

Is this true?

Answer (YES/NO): NO